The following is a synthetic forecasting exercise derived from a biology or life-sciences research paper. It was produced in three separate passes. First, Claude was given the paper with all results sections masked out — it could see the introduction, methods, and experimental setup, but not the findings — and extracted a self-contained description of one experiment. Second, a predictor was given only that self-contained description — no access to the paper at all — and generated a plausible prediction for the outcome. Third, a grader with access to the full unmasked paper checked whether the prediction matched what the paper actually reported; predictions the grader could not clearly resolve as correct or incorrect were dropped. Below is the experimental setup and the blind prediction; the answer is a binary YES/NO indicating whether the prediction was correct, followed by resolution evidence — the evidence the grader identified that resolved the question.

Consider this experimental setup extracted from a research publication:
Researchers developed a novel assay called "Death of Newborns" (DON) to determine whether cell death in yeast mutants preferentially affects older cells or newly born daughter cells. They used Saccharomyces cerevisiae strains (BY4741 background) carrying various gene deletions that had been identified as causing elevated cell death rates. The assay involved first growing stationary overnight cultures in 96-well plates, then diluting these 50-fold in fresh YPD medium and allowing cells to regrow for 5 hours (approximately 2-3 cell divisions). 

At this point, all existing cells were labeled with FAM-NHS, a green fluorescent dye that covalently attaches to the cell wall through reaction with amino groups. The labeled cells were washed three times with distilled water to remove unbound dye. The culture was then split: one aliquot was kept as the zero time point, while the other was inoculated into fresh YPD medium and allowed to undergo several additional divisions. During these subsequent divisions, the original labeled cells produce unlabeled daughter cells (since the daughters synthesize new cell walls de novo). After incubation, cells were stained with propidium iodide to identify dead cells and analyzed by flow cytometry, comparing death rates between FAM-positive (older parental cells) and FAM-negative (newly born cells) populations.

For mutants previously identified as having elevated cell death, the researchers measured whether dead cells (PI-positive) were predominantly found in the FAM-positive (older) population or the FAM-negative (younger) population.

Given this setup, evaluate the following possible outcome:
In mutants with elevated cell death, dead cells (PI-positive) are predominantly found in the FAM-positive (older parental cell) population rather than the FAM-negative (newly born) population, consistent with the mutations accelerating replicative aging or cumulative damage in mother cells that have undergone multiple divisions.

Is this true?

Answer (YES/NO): NO